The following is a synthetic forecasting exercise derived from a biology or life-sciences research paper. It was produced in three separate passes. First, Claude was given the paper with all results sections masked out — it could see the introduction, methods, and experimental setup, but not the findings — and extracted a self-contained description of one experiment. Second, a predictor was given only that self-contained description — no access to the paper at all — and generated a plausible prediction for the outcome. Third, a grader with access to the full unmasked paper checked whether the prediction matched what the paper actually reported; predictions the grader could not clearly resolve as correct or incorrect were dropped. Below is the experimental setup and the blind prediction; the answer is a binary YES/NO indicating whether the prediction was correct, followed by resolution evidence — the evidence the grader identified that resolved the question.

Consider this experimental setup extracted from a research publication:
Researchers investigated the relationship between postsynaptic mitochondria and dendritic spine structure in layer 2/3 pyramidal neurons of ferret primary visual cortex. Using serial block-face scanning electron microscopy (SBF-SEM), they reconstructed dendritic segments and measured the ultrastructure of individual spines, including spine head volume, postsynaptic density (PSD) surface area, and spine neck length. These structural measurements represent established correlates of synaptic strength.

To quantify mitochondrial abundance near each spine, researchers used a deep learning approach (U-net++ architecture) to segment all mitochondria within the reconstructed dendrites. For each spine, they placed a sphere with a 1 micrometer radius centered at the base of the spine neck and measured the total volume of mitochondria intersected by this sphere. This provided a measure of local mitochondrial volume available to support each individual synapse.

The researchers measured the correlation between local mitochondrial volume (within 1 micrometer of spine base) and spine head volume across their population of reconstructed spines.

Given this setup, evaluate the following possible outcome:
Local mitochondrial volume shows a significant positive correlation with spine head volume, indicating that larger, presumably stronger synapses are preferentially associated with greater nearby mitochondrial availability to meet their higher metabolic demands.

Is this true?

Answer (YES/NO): NO